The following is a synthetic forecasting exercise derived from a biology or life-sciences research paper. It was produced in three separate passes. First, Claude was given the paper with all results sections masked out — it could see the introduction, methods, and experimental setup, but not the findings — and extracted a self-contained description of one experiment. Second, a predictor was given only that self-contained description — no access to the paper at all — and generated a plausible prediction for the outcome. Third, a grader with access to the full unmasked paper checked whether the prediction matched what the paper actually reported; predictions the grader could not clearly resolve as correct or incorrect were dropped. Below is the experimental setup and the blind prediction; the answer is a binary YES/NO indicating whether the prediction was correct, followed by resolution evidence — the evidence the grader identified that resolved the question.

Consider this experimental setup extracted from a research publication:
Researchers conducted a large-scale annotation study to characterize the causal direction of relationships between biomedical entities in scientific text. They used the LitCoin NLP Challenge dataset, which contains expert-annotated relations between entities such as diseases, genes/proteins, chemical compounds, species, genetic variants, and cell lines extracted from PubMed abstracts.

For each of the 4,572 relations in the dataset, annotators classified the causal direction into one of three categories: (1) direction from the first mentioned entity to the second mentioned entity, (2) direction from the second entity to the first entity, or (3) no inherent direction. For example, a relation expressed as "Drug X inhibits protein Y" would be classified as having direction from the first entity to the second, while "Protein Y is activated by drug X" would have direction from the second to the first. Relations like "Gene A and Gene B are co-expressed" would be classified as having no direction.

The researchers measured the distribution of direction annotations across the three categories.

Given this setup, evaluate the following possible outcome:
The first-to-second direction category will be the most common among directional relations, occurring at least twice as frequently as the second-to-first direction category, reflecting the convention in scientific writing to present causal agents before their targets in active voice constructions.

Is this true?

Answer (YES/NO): NO